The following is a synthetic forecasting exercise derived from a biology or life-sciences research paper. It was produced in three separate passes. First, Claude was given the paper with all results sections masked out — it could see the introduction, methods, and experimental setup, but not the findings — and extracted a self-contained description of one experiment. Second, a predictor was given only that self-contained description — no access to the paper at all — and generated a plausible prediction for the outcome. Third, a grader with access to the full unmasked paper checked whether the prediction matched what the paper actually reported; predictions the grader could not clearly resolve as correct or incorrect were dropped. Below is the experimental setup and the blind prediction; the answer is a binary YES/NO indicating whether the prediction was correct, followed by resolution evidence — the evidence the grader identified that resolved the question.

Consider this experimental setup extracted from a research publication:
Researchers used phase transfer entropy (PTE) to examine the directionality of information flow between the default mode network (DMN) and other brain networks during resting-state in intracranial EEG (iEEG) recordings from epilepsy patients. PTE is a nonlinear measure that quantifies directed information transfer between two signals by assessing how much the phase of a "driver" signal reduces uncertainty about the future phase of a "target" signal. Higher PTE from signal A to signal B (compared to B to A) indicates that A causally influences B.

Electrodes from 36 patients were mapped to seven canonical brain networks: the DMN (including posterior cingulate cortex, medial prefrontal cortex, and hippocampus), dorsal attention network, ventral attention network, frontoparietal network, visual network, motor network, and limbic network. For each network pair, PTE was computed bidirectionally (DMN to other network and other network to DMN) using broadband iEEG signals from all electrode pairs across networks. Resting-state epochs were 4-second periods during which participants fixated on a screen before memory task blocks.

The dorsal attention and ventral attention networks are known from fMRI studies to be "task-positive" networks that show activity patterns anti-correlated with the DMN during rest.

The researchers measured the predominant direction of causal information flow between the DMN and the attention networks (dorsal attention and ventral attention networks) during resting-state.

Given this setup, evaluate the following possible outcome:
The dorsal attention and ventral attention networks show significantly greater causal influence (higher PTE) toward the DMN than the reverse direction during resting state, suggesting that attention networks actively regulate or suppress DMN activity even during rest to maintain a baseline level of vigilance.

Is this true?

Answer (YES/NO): NO